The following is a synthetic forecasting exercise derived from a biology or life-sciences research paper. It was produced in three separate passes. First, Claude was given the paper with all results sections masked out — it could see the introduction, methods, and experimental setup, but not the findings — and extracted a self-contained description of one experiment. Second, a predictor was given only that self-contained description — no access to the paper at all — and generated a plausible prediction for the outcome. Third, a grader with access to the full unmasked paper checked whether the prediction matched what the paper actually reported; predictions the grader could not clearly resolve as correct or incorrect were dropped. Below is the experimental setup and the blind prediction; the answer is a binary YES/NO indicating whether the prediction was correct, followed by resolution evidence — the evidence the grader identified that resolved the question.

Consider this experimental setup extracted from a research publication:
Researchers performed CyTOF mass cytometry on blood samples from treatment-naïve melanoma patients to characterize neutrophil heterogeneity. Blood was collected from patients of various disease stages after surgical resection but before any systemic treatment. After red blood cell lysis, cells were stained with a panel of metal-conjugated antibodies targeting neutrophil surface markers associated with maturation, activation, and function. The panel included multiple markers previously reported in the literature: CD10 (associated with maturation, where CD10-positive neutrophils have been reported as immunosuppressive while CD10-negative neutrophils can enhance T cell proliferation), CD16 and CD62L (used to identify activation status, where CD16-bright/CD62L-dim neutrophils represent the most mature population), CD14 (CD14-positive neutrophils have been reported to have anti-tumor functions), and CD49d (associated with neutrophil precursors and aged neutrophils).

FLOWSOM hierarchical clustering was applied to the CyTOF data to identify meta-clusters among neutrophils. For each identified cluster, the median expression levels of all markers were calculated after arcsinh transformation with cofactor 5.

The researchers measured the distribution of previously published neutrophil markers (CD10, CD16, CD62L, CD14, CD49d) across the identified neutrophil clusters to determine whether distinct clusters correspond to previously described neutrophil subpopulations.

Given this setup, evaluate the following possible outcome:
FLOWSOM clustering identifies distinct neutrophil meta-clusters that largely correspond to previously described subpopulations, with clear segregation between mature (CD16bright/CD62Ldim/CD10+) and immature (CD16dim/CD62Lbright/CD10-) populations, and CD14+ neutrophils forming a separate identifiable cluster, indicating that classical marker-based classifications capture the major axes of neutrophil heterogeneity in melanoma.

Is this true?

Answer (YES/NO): NO